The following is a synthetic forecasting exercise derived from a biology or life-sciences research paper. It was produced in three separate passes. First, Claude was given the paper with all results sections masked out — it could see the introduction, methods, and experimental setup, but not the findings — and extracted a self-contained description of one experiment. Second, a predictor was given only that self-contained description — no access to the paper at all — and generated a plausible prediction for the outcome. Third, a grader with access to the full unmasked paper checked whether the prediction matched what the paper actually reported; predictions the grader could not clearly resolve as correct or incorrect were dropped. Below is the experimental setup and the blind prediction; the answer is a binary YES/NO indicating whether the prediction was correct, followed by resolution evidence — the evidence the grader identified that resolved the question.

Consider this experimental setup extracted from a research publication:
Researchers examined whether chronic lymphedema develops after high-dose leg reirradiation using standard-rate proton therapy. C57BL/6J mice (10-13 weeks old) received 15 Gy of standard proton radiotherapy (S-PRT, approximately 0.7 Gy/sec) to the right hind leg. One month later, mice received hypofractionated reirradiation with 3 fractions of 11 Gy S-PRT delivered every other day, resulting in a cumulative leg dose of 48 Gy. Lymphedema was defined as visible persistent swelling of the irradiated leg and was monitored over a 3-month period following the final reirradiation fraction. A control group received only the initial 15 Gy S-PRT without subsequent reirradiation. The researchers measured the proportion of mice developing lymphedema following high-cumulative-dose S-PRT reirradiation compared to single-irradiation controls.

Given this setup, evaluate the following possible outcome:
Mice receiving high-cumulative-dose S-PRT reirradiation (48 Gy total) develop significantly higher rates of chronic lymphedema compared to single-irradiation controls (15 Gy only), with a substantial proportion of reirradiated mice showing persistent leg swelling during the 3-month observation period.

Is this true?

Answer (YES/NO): YES